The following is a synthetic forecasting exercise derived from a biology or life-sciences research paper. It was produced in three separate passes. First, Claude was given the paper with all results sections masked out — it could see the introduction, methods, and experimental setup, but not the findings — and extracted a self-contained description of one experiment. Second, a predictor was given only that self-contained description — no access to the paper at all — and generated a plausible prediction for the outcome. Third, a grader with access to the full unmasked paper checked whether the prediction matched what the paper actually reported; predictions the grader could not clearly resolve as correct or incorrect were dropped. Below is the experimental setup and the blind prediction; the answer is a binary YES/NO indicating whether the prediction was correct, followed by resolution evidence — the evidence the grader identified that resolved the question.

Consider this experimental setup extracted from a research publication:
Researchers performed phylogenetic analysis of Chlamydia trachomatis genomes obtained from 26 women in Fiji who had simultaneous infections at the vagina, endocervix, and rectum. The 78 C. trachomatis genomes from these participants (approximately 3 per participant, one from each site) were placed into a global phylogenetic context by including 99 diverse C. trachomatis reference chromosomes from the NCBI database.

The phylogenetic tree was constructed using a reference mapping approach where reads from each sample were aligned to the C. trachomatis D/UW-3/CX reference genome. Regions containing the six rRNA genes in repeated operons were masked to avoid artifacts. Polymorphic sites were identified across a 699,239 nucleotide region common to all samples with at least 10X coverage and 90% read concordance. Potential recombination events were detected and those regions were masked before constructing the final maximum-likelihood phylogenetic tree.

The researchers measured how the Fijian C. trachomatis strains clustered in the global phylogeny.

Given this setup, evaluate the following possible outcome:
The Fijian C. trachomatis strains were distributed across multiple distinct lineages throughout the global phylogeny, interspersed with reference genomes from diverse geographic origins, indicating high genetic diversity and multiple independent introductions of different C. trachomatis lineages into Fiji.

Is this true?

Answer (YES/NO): NO